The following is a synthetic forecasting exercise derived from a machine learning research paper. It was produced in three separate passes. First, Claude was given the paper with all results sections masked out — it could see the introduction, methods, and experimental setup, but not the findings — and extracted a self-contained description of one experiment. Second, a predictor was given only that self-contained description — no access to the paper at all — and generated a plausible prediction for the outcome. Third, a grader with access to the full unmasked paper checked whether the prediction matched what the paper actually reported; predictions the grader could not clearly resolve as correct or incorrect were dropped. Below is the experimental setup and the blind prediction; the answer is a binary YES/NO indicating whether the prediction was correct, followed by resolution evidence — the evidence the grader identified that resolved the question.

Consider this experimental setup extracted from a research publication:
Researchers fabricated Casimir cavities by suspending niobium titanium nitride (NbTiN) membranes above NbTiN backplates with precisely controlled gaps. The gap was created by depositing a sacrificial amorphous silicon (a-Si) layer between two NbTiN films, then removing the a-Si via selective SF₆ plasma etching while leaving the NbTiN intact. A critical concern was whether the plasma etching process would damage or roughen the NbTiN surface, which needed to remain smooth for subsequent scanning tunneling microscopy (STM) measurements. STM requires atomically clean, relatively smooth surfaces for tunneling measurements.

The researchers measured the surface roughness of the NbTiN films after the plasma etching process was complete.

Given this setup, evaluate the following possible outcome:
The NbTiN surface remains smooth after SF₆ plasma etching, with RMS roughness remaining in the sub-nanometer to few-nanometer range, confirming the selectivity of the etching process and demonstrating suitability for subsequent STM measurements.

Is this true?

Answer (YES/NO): YES